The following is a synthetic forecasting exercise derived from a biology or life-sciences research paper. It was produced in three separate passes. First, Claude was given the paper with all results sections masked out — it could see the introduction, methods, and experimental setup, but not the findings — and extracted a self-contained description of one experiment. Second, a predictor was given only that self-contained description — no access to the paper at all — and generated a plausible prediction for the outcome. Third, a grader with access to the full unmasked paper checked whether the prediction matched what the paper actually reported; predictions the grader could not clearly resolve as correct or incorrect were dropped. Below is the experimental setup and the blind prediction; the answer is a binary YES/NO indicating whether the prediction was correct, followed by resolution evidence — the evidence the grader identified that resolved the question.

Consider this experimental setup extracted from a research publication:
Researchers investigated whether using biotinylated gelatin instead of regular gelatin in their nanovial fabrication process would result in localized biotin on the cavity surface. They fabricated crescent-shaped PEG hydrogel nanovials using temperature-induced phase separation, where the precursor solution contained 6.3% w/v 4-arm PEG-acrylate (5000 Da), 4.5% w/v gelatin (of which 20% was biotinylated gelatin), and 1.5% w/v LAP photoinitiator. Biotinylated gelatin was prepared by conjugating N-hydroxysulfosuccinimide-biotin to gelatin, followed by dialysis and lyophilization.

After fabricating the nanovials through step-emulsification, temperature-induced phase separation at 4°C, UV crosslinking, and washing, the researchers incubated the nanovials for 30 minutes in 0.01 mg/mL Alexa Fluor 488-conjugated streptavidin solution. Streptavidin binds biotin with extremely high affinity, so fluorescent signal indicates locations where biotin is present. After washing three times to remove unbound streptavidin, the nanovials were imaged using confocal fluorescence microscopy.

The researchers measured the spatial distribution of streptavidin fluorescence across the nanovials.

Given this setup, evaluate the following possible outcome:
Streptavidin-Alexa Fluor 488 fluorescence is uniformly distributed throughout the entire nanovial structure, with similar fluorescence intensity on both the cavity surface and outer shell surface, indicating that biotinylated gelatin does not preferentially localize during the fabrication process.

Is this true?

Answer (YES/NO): NO